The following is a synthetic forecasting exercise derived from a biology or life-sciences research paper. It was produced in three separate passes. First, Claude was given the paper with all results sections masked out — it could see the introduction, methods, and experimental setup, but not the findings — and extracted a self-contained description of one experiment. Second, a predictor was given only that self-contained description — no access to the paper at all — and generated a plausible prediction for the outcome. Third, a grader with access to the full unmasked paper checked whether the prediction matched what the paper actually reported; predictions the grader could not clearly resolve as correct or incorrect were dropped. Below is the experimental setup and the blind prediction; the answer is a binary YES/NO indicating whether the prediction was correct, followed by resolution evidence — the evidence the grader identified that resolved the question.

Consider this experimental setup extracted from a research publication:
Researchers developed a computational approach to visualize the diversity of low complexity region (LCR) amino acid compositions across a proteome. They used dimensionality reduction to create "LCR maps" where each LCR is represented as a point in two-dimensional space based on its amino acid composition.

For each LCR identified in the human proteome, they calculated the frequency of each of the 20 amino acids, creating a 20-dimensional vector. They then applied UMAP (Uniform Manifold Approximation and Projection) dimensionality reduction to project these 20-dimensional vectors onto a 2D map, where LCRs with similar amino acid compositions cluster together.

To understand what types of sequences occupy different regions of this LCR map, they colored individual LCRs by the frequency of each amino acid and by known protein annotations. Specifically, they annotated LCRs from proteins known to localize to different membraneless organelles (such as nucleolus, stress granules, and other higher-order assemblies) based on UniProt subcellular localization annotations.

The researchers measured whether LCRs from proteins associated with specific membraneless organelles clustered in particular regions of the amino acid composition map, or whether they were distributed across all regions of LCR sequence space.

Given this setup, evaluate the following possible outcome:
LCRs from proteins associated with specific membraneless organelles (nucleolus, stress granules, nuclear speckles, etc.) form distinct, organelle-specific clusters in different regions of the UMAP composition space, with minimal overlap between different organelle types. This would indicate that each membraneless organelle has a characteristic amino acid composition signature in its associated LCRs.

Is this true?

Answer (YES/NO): NO